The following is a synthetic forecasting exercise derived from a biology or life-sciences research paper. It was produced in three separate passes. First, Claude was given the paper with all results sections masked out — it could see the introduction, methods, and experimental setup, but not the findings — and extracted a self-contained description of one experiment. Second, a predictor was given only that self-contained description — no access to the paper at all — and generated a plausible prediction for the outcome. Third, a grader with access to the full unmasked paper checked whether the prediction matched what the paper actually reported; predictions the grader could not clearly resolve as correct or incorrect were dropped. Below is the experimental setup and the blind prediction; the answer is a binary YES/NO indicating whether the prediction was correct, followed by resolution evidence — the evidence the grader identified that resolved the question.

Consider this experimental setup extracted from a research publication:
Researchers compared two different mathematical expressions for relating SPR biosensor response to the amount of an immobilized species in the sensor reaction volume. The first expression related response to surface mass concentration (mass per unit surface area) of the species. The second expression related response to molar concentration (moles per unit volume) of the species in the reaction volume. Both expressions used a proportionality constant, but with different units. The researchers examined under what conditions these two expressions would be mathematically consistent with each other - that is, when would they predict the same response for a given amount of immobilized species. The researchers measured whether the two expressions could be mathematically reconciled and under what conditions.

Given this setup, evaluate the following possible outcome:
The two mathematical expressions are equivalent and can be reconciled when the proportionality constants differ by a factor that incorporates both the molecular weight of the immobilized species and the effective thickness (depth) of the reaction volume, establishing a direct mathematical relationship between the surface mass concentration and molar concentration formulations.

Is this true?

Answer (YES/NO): YES